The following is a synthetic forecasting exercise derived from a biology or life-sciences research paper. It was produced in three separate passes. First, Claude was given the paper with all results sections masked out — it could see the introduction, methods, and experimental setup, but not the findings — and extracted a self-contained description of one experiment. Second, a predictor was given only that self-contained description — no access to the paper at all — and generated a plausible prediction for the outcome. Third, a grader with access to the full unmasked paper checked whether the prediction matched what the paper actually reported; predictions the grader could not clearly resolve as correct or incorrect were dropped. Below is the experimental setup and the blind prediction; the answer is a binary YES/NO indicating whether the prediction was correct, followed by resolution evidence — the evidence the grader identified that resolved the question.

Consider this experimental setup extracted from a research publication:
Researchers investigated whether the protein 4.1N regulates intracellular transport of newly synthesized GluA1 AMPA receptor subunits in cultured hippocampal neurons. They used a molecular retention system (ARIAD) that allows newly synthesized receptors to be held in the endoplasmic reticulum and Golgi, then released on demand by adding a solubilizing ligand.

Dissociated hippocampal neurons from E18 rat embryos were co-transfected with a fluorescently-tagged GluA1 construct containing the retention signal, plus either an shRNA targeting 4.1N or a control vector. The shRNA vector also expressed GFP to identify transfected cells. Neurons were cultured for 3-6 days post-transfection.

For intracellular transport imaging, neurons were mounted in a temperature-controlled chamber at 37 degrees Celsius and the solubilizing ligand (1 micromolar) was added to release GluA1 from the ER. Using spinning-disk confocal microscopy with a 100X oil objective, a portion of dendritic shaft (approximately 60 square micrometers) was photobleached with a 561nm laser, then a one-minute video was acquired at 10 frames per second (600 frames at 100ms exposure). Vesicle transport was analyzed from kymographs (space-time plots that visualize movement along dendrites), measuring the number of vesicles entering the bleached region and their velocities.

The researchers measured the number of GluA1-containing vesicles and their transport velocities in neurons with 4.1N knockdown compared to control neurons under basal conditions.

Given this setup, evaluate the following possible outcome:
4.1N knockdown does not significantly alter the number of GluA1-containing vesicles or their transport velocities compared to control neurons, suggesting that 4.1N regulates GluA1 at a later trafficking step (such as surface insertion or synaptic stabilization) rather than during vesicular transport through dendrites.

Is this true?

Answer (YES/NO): NO